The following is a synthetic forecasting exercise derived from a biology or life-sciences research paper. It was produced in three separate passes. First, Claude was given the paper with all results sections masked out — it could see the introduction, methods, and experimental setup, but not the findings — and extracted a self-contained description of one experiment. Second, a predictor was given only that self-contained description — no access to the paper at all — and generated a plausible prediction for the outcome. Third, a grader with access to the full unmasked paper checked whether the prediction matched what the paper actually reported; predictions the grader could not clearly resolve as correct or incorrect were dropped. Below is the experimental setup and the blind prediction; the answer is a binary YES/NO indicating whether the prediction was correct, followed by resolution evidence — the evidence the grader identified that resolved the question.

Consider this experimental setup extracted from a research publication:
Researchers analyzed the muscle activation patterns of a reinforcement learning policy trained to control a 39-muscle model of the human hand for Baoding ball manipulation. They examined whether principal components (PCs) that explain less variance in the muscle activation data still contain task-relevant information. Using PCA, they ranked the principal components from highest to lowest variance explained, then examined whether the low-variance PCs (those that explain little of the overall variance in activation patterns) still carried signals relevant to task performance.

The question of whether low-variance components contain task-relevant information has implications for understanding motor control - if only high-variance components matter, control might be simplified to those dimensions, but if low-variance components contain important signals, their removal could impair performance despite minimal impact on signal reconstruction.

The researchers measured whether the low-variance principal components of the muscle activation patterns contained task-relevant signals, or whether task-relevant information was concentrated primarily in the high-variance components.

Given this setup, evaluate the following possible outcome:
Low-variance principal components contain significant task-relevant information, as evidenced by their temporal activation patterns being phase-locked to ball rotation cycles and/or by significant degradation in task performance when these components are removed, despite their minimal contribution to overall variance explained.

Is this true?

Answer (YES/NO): YES